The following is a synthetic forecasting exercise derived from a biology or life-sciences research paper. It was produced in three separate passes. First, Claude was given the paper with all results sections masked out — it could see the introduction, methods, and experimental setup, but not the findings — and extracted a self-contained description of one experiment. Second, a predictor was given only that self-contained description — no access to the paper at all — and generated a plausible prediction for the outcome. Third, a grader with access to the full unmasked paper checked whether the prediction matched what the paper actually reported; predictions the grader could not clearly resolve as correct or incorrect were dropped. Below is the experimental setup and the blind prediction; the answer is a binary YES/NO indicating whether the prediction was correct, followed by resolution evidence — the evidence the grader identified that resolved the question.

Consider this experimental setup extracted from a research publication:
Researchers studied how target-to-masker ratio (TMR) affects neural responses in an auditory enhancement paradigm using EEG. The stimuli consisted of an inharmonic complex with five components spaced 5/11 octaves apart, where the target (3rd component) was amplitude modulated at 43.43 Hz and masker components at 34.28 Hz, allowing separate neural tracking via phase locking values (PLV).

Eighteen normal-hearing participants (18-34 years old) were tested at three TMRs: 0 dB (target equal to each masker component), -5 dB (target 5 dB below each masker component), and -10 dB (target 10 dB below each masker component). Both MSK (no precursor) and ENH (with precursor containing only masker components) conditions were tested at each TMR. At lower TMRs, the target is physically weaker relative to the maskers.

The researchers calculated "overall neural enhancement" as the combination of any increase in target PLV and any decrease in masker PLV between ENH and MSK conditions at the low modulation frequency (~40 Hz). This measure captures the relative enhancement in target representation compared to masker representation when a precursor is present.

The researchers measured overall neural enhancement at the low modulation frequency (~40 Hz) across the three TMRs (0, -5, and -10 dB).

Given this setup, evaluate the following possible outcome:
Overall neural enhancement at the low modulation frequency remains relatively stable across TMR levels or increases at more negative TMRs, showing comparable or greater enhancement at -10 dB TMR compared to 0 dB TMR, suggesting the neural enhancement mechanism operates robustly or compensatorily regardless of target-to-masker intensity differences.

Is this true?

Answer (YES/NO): YES